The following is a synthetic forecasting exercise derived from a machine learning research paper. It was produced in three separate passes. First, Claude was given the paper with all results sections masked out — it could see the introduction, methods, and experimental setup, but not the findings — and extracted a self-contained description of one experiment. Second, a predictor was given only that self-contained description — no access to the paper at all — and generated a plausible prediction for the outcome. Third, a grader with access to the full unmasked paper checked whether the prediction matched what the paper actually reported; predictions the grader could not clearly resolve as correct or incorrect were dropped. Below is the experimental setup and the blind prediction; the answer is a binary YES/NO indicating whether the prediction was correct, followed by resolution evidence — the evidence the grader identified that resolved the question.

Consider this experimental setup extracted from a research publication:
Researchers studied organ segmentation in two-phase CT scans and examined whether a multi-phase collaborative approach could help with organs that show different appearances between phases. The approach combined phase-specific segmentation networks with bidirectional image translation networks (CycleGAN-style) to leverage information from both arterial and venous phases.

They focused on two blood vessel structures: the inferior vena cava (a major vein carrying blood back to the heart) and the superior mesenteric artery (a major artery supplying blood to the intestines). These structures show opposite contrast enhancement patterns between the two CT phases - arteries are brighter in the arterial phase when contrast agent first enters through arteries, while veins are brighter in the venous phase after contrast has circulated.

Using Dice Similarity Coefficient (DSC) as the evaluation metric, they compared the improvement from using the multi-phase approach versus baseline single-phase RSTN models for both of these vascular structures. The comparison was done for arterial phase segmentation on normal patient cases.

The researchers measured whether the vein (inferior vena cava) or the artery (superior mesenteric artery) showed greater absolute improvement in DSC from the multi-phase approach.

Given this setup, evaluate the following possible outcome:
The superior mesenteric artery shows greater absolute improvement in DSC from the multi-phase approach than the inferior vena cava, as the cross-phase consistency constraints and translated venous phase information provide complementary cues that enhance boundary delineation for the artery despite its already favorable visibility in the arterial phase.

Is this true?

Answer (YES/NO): YES